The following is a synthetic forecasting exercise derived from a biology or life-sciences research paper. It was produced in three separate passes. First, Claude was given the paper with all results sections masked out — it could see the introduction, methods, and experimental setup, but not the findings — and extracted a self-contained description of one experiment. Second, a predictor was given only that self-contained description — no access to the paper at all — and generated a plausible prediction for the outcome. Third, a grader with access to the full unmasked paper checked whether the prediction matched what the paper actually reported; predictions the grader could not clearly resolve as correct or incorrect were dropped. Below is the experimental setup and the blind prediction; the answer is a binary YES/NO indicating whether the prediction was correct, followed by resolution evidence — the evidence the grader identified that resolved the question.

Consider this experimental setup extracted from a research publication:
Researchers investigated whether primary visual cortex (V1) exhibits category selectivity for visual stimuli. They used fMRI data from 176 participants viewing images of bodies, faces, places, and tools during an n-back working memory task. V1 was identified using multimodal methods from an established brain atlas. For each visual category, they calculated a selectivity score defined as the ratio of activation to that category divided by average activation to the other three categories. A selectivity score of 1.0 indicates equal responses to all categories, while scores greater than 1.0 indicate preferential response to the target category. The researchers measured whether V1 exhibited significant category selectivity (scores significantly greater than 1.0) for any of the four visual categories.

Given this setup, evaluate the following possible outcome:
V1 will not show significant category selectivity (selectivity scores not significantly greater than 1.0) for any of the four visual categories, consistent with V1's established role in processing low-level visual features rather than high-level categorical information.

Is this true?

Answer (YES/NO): YES